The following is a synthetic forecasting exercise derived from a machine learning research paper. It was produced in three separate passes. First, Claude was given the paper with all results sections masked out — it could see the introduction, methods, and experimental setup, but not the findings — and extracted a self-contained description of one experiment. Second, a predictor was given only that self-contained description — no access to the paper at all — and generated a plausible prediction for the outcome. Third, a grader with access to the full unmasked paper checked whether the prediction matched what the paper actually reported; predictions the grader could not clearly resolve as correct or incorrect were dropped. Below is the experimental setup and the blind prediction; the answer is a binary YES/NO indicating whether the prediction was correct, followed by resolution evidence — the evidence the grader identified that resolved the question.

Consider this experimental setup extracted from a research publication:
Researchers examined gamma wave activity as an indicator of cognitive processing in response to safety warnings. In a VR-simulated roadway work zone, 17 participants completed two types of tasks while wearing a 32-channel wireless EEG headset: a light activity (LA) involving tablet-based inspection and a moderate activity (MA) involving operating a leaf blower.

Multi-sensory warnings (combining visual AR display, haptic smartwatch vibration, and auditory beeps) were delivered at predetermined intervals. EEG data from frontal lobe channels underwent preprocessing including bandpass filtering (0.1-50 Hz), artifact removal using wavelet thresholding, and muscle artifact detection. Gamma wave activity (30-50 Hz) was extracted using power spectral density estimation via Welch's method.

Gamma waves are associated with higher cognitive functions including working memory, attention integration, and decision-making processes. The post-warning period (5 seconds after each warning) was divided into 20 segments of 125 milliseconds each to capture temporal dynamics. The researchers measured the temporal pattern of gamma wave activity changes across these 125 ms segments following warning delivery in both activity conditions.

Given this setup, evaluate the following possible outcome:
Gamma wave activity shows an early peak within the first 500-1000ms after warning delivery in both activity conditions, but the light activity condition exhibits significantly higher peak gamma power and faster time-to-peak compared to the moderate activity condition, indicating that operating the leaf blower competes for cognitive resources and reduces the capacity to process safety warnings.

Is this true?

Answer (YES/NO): NO